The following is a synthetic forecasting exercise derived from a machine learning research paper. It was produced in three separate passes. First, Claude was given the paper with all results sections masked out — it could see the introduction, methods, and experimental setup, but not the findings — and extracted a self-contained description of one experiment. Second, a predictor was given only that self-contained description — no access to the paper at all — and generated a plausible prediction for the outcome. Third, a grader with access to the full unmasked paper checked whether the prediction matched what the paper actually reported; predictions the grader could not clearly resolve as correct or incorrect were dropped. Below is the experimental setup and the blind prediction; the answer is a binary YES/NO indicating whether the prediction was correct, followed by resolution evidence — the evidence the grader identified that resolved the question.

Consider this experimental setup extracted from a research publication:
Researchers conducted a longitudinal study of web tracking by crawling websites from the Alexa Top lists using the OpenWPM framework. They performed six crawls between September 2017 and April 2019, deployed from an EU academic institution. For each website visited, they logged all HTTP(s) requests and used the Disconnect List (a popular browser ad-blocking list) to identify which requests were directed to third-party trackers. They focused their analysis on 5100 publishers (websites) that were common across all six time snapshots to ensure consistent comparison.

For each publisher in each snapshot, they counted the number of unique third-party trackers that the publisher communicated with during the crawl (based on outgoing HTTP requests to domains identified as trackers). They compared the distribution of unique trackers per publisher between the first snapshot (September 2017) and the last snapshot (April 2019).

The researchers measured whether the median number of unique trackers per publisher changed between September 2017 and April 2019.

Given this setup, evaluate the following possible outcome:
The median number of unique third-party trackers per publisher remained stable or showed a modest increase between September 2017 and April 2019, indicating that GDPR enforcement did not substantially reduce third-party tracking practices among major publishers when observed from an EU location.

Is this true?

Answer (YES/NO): NO